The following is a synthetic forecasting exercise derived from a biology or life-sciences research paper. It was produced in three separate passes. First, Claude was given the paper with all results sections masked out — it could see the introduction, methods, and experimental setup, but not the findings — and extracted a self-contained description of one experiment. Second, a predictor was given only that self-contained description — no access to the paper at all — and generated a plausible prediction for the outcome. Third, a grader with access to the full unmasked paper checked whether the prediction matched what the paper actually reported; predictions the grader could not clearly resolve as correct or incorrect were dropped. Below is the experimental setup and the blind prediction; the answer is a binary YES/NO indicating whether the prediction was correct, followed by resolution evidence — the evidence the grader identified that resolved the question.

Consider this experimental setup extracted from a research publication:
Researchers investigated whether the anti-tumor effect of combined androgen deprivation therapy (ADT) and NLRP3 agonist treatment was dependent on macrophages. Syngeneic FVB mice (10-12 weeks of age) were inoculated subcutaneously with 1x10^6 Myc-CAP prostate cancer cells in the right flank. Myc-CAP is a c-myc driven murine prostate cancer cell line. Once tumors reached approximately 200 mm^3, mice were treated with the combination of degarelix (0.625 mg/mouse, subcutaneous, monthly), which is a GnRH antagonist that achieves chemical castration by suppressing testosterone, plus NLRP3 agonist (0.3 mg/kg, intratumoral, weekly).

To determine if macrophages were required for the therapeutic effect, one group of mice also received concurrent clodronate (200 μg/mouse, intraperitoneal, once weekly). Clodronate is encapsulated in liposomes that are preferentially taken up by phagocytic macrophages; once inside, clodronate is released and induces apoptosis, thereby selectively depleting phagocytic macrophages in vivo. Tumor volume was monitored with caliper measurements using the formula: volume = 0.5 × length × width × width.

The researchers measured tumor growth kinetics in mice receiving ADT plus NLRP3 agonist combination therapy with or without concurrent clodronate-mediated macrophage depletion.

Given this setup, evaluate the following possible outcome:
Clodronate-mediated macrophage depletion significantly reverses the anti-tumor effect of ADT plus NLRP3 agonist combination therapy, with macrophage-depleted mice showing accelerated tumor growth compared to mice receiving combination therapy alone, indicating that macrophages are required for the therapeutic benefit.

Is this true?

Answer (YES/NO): YES